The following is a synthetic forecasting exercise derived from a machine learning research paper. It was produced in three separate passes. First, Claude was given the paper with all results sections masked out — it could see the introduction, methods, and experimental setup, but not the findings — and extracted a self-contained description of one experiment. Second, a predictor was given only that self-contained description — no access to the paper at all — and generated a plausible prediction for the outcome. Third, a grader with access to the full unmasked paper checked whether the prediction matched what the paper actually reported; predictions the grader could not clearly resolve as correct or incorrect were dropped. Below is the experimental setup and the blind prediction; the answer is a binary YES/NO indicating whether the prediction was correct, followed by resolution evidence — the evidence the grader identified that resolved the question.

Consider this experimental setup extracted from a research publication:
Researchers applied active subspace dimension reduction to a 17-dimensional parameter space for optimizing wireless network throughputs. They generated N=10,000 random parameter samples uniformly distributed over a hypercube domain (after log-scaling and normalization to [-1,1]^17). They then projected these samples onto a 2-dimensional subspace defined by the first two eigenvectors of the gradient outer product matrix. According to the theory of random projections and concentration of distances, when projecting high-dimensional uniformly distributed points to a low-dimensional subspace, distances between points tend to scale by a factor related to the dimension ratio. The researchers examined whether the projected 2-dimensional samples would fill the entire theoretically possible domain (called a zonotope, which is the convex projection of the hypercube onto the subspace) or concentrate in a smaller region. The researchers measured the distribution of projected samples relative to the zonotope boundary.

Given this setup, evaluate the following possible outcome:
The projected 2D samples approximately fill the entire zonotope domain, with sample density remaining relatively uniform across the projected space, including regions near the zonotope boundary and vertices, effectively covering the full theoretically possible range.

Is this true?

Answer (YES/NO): NO